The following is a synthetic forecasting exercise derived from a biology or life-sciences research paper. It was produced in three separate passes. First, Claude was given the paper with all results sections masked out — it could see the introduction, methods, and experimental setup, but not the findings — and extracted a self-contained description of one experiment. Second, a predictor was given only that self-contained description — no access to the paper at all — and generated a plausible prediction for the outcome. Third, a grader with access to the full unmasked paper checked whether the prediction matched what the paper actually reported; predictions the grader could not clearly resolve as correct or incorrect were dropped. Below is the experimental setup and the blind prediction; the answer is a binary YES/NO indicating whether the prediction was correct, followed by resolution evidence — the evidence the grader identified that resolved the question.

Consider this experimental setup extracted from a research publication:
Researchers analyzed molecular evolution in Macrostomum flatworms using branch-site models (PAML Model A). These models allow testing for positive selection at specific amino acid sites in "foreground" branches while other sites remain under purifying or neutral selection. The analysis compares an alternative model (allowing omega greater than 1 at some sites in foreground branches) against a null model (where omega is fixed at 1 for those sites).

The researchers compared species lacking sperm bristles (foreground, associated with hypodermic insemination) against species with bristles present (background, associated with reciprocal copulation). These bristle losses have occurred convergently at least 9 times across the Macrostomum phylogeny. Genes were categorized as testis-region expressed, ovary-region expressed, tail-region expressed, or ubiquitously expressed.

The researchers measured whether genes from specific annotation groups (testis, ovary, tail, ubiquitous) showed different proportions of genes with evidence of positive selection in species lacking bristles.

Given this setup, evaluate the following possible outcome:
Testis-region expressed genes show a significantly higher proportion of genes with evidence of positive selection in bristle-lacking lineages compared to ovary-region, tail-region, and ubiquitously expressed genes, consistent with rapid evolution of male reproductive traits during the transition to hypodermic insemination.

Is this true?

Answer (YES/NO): NO